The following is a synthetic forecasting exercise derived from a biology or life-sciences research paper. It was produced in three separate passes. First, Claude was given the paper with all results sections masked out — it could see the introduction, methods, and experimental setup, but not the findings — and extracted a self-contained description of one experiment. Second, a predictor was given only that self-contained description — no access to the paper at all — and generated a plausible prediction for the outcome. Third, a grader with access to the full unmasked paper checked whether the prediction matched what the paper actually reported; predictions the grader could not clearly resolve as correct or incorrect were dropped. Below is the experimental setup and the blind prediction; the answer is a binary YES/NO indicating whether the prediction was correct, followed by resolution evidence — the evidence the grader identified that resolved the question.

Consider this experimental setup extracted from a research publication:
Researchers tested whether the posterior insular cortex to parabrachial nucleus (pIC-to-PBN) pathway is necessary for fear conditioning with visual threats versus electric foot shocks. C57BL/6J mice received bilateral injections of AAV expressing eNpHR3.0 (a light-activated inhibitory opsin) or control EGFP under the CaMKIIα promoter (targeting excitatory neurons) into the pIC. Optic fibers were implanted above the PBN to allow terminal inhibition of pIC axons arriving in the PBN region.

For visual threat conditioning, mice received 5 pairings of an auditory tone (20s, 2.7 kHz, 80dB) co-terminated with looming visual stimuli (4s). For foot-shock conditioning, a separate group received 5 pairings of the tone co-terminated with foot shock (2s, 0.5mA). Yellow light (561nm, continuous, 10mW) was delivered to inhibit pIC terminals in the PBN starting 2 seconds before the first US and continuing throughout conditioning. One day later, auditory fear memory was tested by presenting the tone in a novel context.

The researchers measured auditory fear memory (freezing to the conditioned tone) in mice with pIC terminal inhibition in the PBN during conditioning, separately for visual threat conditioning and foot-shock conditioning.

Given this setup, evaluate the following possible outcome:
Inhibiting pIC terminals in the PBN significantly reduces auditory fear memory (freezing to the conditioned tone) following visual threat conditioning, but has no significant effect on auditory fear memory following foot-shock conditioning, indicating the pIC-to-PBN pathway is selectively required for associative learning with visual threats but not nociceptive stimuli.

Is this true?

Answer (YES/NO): YES